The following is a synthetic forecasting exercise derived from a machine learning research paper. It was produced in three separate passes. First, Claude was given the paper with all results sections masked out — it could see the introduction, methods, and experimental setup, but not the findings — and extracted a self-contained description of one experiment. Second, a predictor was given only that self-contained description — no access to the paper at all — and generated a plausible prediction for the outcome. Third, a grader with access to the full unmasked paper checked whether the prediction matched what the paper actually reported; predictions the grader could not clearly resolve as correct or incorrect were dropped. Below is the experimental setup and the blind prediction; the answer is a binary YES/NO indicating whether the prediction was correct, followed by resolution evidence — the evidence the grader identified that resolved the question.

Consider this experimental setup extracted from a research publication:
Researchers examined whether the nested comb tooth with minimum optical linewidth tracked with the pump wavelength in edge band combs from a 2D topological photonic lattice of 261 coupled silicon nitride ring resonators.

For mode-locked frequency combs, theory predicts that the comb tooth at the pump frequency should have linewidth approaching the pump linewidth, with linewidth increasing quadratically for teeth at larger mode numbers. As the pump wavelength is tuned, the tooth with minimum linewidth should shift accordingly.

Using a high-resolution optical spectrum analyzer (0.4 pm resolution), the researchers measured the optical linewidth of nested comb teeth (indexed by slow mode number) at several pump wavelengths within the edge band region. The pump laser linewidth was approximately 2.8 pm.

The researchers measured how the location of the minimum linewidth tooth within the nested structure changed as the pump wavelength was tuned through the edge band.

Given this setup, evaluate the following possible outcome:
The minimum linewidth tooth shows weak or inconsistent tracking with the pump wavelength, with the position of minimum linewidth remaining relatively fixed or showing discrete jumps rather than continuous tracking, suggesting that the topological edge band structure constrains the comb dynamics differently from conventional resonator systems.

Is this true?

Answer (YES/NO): NO